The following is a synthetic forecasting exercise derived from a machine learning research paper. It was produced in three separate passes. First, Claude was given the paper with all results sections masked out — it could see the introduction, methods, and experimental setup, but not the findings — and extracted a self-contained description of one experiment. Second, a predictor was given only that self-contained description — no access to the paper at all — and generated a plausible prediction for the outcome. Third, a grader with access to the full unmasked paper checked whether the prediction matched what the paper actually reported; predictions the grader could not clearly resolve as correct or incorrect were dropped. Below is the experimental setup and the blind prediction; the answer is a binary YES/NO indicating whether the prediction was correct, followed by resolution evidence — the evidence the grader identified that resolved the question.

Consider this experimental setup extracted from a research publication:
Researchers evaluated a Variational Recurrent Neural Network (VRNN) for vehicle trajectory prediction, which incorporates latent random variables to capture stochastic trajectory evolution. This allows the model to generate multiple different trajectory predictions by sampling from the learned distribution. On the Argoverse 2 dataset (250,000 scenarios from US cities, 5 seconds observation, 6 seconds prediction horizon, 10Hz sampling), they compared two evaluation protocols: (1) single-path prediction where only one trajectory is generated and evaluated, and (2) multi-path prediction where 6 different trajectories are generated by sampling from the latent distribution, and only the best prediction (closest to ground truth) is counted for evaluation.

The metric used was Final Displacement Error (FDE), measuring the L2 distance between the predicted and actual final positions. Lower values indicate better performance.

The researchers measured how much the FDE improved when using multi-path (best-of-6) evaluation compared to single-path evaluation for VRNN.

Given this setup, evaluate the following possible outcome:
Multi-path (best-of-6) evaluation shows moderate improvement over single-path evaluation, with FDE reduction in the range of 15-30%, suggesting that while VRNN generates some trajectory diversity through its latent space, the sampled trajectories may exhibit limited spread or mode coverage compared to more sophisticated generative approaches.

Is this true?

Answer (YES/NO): NO